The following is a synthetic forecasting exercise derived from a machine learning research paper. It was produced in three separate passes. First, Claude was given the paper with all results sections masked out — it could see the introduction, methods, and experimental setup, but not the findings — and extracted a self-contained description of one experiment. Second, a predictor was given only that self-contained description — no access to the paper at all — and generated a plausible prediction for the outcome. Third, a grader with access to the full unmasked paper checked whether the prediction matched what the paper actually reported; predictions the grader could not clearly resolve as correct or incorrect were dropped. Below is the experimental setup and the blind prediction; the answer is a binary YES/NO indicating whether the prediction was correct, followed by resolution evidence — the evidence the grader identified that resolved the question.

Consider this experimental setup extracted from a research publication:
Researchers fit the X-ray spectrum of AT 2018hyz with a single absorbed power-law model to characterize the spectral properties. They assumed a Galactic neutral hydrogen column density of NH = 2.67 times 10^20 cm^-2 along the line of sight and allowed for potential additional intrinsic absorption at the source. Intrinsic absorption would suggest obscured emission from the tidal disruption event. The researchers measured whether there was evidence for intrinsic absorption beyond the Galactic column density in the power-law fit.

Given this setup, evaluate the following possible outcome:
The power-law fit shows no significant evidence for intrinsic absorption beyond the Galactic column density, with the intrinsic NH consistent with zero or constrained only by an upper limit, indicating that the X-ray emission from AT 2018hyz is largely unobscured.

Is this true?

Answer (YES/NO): YES